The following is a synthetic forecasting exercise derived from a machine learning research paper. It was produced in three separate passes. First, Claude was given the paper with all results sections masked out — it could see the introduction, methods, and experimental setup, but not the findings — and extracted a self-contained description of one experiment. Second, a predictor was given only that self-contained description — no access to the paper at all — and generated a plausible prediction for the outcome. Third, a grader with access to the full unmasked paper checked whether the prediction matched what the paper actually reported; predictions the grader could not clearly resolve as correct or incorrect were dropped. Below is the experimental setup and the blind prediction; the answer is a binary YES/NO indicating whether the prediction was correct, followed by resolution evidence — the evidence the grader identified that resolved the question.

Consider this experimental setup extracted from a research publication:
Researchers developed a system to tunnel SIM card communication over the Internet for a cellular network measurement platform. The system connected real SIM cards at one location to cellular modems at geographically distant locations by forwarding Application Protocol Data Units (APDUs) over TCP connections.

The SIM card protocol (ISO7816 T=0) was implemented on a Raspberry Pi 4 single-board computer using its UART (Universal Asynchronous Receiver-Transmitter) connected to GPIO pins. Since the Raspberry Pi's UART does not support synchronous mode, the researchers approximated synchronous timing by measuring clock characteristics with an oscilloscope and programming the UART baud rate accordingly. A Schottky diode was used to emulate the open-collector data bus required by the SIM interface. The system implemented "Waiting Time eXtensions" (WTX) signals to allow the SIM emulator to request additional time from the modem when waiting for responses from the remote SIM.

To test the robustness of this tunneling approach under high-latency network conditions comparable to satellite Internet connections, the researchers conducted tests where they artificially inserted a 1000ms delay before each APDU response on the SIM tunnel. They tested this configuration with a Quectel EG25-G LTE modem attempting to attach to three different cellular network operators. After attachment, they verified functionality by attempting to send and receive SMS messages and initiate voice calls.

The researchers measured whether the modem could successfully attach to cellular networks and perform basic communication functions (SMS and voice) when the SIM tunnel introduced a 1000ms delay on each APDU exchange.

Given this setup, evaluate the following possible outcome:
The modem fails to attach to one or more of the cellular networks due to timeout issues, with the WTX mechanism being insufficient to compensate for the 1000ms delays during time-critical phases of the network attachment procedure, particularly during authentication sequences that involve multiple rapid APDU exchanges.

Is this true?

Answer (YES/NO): NO